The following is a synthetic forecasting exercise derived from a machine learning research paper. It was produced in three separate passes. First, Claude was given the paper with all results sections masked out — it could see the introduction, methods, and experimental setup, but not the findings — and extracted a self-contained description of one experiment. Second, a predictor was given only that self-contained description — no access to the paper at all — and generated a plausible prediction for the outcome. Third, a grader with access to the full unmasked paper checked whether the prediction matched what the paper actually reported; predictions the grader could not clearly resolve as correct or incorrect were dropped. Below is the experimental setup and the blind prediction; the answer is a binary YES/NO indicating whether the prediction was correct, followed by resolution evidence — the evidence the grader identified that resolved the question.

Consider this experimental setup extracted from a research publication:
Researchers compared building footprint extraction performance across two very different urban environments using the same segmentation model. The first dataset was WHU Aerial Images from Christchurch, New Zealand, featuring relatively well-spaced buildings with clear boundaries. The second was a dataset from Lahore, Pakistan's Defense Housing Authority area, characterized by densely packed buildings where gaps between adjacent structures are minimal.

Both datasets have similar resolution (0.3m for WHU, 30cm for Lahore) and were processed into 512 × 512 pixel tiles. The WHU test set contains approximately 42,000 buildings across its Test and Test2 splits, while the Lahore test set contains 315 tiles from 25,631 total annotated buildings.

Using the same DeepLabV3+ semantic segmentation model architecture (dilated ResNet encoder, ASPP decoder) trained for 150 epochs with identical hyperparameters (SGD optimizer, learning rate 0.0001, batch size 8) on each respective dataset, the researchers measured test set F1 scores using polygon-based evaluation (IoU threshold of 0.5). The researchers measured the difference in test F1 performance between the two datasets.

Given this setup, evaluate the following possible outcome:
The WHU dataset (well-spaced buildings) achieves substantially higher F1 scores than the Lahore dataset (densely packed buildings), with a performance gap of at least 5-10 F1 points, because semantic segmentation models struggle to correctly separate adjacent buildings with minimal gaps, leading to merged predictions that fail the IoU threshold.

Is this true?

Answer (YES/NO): YES